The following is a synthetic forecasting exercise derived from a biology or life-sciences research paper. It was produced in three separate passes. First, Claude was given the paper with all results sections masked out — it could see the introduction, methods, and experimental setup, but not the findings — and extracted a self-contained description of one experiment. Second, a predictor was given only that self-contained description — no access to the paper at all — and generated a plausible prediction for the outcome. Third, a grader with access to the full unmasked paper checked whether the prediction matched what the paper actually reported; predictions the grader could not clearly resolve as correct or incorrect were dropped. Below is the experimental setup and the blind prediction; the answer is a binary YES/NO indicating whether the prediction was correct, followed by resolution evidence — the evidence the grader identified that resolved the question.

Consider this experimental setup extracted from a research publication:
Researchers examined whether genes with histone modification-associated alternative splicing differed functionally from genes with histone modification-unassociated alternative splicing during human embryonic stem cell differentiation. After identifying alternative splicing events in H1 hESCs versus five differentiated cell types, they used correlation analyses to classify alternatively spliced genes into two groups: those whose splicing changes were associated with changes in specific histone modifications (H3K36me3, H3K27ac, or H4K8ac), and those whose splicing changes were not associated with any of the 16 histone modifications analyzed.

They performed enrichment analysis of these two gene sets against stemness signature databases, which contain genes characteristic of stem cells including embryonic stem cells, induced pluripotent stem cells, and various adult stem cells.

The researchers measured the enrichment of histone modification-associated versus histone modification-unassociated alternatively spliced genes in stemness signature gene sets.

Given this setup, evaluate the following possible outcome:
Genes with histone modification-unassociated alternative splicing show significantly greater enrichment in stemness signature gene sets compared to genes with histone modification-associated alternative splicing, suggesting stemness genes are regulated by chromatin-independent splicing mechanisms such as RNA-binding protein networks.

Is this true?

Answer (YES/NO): NO